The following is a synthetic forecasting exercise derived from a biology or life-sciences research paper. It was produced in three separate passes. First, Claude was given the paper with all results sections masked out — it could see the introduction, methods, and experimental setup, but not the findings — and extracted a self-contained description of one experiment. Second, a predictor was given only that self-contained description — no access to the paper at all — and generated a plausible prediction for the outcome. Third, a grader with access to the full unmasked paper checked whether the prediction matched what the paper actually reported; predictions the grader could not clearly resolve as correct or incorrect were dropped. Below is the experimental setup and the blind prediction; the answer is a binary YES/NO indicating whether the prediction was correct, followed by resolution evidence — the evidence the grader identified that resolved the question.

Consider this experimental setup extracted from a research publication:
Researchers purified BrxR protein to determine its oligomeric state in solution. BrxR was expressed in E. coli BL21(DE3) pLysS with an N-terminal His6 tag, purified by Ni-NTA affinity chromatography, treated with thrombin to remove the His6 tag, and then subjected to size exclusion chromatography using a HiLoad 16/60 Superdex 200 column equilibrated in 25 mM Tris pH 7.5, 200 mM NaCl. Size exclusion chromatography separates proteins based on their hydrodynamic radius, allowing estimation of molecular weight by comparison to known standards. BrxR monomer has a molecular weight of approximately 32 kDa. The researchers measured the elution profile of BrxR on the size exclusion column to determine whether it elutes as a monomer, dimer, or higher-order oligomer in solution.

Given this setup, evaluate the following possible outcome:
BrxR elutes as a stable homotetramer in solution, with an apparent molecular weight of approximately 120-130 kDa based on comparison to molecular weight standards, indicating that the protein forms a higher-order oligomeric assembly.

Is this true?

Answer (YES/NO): NO